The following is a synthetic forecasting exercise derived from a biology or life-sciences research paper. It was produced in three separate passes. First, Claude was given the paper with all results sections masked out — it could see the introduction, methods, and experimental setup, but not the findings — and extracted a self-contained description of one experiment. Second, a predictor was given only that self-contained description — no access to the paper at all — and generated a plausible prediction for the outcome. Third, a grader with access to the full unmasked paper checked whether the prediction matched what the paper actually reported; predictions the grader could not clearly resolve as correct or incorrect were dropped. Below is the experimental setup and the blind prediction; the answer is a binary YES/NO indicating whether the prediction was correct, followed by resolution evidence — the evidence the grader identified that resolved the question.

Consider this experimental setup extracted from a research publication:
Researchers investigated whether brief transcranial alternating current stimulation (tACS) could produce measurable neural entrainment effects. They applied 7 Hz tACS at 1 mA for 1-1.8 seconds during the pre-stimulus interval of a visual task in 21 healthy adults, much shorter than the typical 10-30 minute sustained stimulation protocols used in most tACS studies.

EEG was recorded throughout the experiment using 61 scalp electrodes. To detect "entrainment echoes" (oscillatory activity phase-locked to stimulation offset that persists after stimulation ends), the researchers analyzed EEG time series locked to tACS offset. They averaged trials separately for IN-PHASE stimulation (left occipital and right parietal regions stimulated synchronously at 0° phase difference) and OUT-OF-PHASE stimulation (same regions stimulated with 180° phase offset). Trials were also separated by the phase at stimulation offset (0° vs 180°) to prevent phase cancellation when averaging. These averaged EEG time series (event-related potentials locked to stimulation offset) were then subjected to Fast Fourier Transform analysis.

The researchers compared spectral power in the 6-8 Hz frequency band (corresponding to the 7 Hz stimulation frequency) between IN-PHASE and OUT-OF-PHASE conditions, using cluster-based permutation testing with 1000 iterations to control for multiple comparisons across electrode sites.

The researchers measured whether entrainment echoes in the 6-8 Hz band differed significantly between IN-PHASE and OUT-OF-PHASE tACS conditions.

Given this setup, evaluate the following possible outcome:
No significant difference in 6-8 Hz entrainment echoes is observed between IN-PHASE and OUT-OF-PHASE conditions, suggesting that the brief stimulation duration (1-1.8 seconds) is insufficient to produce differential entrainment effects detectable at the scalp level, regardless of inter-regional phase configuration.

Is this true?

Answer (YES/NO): NO